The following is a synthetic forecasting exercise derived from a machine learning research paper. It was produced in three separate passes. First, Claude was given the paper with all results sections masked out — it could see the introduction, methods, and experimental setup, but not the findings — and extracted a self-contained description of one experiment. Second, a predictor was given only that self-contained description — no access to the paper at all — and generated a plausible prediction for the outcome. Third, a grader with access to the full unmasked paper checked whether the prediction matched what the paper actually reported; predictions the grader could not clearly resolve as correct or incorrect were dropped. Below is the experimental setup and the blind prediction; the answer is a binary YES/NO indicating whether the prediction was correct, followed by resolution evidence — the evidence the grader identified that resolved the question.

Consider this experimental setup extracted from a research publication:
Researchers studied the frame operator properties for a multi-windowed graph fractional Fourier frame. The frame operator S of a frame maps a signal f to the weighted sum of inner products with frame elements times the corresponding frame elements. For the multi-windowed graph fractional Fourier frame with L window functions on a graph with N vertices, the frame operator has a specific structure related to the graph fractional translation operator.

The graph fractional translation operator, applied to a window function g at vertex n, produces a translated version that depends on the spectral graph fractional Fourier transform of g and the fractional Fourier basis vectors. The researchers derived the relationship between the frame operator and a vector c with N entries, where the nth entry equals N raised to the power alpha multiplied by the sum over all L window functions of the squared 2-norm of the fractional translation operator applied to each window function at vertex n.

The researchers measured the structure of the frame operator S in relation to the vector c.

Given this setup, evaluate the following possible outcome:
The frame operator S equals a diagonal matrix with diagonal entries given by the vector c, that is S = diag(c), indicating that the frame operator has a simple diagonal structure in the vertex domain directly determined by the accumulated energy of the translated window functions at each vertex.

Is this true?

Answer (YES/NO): YES